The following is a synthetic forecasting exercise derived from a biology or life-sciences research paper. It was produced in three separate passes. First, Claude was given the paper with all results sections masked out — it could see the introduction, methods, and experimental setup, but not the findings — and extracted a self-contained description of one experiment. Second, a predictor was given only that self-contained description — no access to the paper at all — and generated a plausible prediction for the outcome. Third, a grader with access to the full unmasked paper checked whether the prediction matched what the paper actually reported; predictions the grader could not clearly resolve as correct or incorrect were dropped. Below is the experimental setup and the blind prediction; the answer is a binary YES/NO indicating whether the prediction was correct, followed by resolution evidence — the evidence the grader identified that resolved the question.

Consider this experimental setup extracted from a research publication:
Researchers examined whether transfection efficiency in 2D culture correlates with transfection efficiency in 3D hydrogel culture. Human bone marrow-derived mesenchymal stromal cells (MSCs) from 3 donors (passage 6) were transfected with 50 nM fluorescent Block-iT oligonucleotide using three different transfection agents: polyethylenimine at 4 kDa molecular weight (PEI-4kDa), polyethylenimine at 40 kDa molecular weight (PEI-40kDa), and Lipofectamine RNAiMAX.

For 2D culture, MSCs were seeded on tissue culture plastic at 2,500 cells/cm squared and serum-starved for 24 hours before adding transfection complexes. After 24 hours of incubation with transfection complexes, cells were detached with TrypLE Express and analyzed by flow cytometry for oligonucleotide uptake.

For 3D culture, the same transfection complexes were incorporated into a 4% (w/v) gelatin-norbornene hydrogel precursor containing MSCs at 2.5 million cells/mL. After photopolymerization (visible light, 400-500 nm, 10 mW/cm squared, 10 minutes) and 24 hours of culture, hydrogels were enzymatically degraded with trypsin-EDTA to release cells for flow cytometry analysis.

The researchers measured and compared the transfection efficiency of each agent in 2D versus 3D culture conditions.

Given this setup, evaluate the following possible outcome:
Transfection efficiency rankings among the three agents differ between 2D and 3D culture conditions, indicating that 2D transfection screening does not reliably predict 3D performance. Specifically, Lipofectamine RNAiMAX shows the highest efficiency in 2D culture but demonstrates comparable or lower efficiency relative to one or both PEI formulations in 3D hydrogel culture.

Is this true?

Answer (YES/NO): NO